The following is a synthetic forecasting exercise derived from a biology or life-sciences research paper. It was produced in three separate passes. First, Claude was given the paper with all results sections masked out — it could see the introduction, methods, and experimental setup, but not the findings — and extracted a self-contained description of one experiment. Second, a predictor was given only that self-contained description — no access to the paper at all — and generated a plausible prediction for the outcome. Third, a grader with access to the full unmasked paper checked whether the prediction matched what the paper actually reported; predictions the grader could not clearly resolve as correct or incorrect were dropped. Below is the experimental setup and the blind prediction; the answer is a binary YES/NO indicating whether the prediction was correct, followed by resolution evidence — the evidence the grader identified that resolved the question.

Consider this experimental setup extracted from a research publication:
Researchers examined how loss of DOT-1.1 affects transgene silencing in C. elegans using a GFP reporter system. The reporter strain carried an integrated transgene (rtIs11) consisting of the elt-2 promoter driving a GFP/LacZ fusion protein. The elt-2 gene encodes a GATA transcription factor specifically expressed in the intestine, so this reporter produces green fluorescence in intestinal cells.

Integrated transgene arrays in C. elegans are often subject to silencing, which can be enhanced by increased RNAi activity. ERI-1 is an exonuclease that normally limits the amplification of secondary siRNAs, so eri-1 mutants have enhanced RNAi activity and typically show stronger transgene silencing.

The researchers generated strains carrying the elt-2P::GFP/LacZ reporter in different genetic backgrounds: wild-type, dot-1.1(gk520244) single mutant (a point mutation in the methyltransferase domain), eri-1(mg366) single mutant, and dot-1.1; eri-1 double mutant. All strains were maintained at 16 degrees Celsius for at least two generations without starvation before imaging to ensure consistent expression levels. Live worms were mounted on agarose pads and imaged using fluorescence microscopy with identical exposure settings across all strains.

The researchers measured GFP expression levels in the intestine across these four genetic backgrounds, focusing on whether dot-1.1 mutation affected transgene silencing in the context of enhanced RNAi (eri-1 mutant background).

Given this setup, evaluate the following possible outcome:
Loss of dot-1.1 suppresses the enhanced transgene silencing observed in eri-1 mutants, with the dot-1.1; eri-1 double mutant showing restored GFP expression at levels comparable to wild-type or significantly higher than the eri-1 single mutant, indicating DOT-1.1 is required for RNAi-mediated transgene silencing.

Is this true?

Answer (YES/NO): NO